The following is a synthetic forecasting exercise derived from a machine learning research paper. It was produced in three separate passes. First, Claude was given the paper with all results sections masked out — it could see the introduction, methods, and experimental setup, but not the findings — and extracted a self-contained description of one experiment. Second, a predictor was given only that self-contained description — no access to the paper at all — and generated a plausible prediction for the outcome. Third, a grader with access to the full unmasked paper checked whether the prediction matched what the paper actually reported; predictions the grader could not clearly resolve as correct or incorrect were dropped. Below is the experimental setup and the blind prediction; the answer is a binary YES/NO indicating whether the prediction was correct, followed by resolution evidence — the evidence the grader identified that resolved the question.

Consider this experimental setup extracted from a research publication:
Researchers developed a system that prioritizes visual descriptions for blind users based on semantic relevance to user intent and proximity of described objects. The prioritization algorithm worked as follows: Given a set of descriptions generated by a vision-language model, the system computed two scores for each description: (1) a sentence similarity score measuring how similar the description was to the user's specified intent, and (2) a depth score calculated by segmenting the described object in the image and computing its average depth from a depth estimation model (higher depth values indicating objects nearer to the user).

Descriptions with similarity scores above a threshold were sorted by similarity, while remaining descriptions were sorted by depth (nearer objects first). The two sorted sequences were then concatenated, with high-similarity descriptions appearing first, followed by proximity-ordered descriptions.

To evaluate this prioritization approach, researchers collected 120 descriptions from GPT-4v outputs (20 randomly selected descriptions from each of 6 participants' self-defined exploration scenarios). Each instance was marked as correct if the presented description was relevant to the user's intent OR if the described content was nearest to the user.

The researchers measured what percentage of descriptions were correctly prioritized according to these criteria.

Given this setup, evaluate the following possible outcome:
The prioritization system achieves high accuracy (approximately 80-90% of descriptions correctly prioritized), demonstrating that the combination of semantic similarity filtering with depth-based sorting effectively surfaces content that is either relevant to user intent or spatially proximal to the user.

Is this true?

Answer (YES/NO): YES